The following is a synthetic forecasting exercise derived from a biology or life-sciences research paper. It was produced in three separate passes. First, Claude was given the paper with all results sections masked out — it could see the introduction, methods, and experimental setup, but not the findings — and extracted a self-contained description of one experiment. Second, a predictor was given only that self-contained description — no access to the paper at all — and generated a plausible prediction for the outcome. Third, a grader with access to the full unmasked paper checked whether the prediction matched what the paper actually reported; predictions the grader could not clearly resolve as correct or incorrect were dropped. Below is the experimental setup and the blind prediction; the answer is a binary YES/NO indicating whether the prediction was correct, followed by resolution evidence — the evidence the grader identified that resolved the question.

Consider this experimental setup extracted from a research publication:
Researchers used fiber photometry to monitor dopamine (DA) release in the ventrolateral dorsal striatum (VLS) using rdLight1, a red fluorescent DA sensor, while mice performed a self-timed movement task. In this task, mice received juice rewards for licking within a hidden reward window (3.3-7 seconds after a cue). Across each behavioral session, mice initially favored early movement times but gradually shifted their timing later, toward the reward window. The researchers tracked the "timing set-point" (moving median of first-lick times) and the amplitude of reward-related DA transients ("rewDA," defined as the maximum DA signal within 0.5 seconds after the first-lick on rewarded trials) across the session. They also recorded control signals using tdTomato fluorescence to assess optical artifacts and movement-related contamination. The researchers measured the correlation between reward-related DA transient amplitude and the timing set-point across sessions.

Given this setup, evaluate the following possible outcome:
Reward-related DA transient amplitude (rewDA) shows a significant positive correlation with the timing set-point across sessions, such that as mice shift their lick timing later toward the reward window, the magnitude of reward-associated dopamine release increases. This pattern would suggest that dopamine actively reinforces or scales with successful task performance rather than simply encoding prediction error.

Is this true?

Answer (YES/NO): NO